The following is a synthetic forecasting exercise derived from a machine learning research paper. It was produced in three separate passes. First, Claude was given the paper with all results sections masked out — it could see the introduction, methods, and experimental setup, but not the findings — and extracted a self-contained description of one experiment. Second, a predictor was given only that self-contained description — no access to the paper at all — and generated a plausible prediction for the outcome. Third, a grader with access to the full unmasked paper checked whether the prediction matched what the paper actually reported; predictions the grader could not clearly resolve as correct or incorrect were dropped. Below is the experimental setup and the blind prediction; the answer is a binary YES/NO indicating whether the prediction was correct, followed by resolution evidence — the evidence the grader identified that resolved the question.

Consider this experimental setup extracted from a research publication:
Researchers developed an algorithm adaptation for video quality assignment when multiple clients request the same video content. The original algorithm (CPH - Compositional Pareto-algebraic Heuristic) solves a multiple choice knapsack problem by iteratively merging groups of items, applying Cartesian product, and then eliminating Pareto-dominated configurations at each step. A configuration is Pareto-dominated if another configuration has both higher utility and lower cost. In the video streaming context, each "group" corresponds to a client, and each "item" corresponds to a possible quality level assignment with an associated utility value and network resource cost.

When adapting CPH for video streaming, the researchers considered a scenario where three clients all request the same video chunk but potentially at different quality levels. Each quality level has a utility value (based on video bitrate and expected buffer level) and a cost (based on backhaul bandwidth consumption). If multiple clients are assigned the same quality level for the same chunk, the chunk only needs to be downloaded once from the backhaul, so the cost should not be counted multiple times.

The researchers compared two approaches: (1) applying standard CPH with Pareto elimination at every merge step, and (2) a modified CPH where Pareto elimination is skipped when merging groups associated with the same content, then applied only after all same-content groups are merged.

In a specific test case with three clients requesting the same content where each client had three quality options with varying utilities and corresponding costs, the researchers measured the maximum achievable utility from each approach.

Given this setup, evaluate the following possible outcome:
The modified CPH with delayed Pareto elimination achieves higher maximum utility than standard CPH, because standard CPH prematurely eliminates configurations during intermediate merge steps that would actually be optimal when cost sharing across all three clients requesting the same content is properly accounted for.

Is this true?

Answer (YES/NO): YES